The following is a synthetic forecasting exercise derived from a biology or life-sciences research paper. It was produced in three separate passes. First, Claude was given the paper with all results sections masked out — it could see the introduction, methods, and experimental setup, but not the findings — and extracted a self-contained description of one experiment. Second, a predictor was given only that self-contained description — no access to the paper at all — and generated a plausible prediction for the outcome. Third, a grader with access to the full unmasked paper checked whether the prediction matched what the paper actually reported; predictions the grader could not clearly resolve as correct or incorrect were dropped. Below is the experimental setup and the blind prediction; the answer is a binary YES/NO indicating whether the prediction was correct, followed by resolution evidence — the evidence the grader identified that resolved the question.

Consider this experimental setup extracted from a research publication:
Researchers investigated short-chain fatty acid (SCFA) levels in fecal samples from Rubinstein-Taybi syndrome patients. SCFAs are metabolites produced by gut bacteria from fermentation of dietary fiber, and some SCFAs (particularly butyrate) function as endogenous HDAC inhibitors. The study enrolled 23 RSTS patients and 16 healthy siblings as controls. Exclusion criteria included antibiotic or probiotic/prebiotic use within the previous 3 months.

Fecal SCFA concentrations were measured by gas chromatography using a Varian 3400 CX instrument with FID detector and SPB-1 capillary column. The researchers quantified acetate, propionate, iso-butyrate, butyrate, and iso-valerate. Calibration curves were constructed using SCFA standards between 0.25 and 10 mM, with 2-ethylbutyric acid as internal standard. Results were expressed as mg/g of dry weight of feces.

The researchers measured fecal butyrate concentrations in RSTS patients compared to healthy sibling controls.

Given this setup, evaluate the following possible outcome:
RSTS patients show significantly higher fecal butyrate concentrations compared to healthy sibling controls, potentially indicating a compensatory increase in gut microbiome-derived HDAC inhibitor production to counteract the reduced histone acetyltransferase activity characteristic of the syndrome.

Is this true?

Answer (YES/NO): NO